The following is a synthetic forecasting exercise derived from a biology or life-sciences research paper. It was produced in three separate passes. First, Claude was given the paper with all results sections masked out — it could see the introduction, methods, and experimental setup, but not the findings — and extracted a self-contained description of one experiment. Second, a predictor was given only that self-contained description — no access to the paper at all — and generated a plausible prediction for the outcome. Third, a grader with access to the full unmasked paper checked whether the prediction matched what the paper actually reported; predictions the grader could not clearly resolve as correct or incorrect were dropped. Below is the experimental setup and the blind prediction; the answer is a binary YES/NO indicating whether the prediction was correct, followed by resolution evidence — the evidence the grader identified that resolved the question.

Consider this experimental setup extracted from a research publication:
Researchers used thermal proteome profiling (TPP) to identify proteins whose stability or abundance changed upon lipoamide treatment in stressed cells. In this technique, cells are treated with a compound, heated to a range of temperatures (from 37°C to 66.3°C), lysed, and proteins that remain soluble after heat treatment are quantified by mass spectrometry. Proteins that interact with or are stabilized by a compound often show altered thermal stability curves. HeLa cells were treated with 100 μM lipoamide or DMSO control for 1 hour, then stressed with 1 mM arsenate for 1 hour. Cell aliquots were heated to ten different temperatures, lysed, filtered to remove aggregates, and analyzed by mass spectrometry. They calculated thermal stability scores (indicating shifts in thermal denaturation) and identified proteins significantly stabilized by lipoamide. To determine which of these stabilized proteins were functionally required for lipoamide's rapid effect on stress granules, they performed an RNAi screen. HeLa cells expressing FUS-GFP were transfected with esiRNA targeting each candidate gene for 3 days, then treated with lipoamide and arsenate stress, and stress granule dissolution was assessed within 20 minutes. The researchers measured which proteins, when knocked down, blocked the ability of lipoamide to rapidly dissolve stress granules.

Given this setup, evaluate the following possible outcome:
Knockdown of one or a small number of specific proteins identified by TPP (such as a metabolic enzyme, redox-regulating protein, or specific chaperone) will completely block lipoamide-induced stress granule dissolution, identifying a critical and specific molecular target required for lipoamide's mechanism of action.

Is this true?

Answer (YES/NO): NO